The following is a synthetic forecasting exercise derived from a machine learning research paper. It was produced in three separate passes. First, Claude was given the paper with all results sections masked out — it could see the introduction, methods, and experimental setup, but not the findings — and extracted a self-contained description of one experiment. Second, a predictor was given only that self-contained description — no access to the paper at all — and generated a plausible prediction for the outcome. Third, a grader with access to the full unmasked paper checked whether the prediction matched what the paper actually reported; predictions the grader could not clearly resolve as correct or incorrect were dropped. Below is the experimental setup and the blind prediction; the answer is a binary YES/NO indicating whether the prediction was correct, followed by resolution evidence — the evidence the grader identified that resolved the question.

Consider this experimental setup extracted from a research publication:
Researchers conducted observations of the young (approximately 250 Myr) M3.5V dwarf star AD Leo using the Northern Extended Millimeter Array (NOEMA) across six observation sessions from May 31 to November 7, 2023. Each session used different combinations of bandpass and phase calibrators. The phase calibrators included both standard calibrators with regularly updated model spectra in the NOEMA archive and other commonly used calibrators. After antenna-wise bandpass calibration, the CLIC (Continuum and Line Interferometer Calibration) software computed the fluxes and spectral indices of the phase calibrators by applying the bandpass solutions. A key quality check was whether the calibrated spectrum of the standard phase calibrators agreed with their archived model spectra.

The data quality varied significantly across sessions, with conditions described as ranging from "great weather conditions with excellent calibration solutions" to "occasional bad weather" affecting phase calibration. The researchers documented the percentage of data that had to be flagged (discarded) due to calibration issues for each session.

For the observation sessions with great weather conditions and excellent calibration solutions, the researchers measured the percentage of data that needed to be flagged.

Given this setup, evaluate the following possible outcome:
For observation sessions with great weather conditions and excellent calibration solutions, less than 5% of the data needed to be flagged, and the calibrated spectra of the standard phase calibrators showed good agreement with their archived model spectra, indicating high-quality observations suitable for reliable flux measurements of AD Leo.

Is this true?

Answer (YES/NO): YES